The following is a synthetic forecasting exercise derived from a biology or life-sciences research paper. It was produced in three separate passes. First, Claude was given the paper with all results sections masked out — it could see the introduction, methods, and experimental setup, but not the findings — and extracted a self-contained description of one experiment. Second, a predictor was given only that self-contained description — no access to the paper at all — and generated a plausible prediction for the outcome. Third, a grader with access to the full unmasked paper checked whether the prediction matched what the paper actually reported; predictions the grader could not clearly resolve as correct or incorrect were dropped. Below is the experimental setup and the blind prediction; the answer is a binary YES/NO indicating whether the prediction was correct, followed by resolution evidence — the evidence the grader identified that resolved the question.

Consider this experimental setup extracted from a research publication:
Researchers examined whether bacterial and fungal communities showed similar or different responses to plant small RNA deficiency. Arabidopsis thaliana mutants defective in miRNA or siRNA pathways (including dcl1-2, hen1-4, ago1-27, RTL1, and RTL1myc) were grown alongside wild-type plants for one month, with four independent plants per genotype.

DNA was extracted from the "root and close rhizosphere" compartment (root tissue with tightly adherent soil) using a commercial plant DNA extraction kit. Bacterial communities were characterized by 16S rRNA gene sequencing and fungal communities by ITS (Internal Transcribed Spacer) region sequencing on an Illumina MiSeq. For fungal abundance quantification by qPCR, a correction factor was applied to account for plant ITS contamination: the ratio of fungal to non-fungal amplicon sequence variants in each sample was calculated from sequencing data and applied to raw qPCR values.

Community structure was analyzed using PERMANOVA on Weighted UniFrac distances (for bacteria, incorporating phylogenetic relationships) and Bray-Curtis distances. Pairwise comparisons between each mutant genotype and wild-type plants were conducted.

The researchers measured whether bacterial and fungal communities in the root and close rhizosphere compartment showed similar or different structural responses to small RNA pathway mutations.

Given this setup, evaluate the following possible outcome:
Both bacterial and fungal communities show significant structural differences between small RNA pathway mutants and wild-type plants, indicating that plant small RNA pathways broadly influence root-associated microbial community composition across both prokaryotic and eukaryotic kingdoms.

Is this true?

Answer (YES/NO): YES